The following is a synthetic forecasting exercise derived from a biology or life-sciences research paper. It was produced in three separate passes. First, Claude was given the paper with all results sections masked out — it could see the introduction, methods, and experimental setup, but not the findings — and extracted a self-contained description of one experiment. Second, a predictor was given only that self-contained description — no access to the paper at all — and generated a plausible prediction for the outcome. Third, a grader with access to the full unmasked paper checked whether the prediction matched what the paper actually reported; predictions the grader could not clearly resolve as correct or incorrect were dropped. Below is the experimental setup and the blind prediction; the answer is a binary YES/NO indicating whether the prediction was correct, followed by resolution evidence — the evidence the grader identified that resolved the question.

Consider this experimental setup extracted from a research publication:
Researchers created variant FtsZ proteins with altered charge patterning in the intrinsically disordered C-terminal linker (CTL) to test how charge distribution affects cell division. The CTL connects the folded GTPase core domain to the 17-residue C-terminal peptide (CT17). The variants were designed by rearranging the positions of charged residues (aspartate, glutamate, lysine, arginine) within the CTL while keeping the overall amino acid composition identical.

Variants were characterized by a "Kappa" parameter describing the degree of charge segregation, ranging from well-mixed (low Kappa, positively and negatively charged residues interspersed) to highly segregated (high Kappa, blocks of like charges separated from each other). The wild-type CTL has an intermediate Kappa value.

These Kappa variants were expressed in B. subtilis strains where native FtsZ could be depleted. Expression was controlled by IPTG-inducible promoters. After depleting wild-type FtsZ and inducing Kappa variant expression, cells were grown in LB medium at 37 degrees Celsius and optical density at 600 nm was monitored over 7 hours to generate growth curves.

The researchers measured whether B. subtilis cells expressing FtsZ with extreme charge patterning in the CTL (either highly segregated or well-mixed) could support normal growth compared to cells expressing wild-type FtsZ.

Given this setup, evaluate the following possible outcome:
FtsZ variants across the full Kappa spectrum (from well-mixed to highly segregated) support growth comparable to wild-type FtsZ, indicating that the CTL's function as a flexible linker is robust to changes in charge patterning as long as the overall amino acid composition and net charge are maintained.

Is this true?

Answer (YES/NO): NO